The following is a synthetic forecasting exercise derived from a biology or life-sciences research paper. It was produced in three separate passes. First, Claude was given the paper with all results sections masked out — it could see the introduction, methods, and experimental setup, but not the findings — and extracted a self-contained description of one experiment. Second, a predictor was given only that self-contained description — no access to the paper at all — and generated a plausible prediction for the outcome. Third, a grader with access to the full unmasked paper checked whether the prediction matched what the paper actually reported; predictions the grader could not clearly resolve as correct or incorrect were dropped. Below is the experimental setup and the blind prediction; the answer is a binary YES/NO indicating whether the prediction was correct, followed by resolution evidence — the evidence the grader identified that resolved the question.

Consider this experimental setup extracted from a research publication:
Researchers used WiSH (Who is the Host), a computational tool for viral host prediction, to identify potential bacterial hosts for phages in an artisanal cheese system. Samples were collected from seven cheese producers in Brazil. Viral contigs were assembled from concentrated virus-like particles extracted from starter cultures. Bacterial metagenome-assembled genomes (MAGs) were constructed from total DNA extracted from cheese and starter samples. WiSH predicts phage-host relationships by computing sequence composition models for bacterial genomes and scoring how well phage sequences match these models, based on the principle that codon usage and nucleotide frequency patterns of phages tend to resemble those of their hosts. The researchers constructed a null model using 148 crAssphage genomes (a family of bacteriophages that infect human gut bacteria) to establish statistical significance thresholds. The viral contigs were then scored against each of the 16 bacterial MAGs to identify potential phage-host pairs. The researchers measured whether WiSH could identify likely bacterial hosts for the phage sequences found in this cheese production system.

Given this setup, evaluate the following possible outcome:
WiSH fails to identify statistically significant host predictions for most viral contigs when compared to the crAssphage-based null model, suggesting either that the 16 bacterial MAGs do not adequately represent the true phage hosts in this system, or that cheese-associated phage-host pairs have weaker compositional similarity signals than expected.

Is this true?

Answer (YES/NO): YES